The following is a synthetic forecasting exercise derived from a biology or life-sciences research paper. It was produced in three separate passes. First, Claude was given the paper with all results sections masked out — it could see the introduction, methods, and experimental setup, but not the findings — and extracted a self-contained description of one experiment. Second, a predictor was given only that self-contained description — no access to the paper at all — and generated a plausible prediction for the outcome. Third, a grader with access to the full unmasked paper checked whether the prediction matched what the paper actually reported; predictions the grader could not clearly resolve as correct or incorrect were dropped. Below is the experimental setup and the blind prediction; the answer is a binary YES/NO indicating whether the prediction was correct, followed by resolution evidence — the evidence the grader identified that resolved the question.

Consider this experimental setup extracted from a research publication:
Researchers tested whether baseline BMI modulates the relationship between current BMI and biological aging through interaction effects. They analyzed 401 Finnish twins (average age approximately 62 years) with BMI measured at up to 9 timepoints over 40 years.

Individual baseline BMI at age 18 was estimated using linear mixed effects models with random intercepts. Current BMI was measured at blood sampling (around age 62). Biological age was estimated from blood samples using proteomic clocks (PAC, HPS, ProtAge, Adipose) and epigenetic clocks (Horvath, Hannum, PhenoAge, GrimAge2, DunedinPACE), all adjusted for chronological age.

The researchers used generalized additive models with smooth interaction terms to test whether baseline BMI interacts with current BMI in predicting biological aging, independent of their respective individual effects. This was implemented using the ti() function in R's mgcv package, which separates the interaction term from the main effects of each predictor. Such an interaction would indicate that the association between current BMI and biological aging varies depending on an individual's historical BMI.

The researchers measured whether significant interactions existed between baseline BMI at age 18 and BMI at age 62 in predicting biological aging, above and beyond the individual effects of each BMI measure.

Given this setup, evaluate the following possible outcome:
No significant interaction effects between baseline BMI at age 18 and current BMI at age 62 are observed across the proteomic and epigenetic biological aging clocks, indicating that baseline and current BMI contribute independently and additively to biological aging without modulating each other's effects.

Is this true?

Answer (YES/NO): NO